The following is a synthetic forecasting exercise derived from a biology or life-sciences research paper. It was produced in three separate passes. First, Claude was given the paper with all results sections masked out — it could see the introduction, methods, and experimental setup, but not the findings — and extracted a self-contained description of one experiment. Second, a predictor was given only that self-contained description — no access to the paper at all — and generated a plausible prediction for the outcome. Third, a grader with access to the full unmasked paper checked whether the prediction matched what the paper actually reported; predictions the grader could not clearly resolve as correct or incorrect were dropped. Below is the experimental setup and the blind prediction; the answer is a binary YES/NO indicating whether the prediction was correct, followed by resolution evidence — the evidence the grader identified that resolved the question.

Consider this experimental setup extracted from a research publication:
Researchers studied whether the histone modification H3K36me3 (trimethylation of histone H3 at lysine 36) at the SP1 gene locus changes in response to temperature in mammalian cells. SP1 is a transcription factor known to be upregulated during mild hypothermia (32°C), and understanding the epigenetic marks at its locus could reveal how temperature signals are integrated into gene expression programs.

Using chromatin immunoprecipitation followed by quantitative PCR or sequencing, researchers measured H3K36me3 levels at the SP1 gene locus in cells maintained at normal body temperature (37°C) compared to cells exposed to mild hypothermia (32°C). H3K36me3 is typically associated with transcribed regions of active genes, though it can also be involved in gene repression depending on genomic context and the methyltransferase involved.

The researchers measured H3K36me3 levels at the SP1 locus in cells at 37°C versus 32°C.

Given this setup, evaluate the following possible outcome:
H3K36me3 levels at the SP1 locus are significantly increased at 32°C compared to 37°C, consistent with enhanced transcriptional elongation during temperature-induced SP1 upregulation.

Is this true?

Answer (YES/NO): NO